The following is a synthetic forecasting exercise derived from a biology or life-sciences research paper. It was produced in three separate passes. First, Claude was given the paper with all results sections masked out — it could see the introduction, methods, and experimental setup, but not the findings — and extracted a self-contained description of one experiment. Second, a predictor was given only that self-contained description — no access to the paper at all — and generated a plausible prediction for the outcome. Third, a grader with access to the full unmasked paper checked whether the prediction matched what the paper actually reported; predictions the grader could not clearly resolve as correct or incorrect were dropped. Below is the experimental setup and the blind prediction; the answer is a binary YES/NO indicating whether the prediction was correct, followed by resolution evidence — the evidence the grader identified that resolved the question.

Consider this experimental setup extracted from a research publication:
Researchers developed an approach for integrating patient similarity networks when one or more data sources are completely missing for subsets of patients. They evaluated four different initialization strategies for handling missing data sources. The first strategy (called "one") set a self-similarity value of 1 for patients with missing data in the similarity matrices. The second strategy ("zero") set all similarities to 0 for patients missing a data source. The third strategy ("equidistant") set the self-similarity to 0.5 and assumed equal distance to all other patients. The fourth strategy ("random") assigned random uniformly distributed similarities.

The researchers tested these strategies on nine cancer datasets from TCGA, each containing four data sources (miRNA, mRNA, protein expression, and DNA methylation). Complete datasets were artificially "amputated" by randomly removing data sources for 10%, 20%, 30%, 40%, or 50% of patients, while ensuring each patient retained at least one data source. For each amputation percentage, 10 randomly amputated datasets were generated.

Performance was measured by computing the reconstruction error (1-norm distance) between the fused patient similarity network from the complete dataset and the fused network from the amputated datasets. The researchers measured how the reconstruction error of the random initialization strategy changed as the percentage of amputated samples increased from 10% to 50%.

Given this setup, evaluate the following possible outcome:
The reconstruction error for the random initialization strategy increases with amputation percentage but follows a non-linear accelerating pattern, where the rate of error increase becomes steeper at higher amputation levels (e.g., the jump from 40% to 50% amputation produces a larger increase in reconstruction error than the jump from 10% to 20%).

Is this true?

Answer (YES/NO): NO